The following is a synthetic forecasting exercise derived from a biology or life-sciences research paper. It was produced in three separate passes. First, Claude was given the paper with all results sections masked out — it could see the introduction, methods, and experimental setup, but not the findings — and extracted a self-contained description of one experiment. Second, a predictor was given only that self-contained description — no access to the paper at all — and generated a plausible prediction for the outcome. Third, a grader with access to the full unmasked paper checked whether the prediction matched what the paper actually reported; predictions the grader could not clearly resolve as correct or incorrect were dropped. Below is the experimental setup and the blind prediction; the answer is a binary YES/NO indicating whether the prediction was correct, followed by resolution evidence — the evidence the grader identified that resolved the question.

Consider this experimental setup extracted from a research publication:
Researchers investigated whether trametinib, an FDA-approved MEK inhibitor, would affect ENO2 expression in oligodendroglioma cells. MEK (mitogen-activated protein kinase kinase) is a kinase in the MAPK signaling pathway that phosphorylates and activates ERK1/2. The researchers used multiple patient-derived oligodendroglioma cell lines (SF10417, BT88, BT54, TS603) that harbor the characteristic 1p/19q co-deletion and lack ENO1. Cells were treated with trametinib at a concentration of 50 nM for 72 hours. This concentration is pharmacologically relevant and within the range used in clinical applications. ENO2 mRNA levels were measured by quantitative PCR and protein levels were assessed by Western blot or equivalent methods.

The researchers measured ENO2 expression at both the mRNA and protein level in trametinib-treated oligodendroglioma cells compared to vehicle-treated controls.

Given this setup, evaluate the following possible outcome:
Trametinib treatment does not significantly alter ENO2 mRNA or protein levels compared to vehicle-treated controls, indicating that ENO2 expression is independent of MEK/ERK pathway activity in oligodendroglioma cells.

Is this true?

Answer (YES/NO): NO